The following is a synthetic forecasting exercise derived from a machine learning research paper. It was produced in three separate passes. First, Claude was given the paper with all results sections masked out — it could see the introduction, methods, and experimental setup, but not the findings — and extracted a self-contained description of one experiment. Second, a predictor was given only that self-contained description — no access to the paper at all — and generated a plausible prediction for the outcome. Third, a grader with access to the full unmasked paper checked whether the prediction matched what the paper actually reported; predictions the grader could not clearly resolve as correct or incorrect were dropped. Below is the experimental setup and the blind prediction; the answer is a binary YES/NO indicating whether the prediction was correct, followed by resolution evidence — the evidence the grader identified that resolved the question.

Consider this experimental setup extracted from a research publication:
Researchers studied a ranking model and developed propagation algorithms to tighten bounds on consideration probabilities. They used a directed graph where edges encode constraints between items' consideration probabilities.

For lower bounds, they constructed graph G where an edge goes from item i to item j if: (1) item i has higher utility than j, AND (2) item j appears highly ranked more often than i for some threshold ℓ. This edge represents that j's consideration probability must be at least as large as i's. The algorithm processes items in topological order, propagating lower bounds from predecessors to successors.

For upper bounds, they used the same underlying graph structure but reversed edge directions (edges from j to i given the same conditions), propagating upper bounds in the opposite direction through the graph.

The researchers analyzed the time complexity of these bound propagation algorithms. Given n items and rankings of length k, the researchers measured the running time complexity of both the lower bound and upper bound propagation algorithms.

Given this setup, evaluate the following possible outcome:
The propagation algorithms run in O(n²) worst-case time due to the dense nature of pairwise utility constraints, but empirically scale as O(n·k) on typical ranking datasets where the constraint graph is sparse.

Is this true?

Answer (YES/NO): NO